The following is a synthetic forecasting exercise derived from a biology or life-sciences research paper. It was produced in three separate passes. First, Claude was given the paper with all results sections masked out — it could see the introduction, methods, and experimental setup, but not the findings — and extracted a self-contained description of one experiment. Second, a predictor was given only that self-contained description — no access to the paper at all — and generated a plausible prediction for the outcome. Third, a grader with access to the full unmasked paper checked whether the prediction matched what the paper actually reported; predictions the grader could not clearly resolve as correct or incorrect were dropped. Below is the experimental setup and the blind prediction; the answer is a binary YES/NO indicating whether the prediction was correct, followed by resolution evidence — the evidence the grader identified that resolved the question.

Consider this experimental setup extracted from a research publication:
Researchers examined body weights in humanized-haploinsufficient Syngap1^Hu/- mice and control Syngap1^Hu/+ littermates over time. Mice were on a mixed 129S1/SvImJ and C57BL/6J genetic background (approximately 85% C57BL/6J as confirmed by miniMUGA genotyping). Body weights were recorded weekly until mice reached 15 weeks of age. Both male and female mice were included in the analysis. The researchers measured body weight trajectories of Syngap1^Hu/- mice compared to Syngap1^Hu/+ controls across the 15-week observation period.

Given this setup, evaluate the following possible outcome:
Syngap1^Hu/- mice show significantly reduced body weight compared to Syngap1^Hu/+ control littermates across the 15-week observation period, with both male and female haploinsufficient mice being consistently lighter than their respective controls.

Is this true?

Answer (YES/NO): NO